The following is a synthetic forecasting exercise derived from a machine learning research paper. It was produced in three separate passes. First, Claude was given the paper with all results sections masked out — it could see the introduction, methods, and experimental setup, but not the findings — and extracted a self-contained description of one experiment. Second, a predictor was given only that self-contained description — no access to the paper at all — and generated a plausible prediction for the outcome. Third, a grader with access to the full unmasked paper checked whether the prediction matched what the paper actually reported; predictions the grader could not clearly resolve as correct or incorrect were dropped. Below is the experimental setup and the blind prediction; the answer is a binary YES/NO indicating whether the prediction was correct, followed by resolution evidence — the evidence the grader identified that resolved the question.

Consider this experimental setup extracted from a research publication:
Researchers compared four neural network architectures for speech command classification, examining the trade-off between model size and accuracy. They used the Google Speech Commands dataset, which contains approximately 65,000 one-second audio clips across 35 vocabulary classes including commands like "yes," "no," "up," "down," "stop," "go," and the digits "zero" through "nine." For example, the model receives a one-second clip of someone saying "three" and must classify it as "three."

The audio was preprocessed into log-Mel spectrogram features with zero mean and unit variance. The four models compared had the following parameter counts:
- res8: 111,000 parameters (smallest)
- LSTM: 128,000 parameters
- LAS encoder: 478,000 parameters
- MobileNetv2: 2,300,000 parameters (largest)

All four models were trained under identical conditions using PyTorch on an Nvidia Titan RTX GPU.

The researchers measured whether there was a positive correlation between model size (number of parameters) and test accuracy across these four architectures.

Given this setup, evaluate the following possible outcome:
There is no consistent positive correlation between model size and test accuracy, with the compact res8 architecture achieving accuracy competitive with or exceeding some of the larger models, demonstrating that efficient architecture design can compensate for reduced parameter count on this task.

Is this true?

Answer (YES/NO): YES